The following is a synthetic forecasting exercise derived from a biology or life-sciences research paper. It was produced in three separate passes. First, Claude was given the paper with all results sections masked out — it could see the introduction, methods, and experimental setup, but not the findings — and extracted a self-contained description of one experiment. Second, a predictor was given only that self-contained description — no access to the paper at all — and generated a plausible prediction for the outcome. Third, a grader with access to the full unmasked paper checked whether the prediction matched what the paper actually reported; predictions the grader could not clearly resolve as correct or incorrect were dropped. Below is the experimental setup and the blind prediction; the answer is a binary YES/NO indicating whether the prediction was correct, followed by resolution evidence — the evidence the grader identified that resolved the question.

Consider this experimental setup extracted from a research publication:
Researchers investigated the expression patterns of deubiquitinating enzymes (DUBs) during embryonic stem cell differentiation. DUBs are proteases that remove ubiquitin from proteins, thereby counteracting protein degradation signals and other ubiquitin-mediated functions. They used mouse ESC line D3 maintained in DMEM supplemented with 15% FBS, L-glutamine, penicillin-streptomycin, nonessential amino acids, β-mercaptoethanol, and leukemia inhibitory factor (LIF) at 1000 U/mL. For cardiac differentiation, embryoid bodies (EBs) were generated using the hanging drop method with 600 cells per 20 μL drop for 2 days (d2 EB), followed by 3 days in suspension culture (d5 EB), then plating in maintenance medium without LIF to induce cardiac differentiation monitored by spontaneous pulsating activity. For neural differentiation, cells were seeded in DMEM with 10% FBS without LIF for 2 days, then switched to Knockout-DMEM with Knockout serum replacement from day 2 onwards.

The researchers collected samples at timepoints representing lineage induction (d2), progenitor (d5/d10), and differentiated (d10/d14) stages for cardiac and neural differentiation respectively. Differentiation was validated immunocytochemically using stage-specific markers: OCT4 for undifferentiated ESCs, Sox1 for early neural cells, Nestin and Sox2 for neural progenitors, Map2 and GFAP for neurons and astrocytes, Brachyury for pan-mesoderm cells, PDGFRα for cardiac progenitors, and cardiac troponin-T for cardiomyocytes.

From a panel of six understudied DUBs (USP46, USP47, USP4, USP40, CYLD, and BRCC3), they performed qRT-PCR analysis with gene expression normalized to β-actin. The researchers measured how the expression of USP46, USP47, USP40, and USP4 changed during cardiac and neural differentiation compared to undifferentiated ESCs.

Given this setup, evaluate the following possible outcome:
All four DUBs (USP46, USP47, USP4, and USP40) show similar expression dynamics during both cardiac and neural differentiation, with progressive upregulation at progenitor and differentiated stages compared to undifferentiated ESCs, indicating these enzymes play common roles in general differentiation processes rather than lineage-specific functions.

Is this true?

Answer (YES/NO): NO